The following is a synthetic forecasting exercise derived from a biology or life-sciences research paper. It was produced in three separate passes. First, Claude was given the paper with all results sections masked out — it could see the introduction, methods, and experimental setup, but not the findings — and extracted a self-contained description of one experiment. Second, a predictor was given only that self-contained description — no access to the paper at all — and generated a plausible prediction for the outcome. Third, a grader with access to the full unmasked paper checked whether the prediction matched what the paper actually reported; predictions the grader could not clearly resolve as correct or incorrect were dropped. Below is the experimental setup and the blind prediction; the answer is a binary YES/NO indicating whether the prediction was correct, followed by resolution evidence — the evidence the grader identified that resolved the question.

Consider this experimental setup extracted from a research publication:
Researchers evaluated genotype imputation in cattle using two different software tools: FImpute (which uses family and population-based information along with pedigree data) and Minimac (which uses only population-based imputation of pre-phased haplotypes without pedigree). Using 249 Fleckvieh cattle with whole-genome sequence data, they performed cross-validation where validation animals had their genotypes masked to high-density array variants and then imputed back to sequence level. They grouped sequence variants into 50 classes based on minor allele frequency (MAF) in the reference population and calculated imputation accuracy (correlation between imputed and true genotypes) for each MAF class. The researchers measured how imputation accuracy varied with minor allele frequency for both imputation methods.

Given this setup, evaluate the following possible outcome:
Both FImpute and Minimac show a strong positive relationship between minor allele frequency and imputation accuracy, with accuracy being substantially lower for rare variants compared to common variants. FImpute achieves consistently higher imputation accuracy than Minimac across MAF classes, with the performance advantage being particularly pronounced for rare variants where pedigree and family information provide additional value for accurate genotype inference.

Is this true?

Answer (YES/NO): NO